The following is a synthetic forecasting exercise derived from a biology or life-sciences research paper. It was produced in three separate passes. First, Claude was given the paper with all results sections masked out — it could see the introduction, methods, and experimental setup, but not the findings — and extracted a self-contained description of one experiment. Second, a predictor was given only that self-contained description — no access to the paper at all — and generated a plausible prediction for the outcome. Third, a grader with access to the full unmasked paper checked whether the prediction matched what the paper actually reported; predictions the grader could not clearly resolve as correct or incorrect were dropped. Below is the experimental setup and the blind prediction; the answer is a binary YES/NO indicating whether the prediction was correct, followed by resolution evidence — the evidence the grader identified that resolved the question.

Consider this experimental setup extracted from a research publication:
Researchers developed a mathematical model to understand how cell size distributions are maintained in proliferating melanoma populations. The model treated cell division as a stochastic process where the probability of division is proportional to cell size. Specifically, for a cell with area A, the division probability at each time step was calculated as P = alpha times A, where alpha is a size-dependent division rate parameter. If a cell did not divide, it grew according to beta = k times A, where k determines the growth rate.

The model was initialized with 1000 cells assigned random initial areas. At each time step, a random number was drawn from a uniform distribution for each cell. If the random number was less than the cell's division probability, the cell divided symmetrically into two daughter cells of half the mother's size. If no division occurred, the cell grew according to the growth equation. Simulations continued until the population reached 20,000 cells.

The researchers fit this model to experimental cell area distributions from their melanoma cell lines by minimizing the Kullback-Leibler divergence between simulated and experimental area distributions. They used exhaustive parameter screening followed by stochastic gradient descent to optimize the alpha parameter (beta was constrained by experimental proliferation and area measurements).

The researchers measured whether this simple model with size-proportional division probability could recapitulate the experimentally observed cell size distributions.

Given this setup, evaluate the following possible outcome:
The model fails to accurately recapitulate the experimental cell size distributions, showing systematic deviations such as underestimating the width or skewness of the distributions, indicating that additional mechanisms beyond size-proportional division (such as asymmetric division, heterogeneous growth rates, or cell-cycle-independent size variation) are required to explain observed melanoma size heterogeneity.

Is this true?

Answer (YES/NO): NO